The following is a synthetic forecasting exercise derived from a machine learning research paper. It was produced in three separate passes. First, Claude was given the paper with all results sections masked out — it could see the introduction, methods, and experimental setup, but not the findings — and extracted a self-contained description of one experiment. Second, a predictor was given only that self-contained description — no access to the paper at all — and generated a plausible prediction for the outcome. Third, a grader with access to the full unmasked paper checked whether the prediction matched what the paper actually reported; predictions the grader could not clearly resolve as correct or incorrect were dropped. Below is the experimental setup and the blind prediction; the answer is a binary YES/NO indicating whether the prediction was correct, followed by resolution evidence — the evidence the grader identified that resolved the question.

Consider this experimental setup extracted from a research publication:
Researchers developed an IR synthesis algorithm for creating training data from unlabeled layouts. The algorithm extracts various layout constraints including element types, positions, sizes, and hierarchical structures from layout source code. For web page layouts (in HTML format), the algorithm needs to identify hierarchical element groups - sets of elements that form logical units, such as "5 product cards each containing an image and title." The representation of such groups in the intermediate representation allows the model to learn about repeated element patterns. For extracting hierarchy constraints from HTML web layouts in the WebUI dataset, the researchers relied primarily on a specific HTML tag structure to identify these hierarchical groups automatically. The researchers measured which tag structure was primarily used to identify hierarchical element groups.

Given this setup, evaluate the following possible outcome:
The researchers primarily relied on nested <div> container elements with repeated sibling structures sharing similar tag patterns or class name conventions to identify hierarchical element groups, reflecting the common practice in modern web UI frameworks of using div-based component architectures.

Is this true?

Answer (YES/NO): NO